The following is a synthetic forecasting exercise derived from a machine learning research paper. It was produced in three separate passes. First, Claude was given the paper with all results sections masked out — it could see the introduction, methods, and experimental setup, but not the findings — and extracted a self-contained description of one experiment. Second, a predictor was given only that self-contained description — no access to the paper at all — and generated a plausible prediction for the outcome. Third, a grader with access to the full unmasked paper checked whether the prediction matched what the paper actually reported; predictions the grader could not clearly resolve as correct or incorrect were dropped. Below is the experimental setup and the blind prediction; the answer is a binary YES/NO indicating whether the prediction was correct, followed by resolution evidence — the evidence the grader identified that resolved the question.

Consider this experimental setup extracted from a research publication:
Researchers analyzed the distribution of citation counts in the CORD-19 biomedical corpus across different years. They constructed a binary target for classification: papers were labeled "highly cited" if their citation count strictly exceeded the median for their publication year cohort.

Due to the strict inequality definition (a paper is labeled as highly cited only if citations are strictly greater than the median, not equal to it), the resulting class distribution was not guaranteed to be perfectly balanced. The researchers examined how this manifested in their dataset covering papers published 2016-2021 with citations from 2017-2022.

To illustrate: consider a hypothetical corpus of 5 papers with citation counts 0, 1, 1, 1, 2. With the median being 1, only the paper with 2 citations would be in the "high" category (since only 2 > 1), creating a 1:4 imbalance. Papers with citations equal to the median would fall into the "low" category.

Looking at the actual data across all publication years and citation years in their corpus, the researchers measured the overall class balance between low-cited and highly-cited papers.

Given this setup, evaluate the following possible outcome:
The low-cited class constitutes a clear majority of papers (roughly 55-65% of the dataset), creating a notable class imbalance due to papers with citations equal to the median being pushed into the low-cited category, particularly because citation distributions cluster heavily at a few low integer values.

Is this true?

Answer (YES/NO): YES